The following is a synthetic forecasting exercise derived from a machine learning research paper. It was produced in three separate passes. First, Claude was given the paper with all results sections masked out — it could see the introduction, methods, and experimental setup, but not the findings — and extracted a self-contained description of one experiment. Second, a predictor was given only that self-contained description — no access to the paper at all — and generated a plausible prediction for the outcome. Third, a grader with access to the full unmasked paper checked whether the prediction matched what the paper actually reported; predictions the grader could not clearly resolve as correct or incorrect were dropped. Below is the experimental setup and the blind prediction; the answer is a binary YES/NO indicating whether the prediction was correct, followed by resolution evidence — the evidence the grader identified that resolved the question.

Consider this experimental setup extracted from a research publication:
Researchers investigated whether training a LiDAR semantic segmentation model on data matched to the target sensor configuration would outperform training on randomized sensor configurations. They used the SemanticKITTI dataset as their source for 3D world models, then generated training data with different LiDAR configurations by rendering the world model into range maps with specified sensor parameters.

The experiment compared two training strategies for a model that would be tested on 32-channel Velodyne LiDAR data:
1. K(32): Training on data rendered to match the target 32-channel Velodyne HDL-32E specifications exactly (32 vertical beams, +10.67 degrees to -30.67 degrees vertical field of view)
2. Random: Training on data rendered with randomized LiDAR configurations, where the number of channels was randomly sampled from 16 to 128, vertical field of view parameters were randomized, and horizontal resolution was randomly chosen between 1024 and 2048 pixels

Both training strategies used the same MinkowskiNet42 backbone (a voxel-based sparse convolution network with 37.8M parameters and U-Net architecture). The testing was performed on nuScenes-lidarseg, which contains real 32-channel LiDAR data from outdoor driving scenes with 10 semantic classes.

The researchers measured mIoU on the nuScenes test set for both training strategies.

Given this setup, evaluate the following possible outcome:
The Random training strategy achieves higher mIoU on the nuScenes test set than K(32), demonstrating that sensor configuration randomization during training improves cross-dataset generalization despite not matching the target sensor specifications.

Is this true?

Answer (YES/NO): YES